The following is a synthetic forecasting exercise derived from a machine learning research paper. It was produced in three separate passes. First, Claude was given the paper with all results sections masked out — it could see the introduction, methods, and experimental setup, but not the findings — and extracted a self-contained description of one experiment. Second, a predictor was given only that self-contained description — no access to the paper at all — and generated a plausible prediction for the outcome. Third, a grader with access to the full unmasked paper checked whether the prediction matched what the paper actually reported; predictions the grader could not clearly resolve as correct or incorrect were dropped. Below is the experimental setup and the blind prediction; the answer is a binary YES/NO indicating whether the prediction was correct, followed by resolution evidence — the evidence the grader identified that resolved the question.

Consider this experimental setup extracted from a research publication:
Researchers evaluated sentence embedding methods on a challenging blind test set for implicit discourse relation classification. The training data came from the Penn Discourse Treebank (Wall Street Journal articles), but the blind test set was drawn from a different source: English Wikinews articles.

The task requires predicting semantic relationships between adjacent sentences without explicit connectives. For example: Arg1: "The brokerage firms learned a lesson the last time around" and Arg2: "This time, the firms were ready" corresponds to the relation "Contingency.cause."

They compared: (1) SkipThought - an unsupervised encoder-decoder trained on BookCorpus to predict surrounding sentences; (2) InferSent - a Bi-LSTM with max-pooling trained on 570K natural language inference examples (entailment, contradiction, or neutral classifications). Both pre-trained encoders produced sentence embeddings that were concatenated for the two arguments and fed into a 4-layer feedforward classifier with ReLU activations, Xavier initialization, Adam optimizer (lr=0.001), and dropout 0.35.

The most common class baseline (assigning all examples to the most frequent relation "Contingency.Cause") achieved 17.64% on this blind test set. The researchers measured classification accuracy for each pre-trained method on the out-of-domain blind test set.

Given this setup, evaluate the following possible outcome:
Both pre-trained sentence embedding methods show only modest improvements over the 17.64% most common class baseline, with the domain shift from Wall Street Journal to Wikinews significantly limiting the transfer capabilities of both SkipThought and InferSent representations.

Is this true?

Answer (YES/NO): NO